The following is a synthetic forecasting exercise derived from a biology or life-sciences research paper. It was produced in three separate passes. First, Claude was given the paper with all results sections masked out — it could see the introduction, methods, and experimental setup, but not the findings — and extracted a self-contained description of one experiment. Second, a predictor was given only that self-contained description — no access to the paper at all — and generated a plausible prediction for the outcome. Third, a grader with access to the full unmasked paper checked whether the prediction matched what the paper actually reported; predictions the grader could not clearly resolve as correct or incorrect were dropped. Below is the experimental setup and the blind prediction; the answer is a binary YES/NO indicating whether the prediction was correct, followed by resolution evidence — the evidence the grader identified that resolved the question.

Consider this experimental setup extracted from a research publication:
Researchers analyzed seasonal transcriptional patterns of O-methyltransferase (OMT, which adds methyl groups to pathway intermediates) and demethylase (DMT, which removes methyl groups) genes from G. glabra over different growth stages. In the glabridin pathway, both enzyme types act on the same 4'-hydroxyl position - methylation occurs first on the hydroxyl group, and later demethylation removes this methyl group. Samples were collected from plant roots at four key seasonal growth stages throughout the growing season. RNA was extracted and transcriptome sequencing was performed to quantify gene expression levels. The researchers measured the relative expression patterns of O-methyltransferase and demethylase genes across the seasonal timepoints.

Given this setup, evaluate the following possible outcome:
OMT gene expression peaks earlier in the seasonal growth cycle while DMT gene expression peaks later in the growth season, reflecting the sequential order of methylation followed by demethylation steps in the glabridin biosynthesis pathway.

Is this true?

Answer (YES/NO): YES